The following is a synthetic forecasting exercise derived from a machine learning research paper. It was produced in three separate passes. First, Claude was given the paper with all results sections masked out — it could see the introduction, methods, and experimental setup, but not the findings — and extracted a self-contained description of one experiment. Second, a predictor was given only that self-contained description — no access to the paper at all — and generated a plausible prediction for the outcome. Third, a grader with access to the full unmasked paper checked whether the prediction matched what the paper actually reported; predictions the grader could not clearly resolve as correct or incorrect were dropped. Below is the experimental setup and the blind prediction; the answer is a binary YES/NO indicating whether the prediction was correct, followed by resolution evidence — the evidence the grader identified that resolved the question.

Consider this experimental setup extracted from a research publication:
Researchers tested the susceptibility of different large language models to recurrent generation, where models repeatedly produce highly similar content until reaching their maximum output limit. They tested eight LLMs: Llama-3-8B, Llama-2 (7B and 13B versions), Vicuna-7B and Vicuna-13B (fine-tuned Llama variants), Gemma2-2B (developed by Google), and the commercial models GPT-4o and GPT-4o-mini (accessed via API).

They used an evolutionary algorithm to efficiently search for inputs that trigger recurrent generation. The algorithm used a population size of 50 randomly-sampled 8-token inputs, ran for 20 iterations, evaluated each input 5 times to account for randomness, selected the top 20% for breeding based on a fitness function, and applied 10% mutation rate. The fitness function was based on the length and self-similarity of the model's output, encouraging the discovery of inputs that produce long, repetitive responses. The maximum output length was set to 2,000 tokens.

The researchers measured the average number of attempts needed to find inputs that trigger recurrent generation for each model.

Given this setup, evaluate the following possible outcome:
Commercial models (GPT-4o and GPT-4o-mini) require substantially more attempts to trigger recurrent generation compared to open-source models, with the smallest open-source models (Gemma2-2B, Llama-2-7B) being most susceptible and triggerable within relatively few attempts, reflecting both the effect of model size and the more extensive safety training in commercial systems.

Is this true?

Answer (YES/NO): NO